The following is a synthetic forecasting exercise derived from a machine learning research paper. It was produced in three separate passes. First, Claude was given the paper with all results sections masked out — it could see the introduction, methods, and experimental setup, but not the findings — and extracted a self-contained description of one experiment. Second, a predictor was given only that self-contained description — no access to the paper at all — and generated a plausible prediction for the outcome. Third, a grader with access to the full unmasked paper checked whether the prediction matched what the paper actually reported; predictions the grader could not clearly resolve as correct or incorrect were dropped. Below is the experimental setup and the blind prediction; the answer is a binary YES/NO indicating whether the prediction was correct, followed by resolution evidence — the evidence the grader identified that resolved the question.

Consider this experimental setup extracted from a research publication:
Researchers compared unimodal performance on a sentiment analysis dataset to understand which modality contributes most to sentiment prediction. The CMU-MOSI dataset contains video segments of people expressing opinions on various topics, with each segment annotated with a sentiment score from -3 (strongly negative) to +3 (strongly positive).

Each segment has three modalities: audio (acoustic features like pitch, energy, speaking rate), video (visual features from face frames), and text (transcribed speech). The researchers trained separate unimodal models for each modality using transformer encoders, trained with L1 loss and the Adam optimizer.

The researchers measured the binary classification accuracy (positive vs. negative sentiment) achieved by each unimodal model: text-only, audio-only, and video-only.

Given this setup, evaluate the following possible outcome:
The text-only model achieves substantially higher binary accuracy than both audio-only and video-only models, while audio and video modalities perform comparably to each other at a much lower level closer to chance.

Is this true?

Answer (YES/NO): YES